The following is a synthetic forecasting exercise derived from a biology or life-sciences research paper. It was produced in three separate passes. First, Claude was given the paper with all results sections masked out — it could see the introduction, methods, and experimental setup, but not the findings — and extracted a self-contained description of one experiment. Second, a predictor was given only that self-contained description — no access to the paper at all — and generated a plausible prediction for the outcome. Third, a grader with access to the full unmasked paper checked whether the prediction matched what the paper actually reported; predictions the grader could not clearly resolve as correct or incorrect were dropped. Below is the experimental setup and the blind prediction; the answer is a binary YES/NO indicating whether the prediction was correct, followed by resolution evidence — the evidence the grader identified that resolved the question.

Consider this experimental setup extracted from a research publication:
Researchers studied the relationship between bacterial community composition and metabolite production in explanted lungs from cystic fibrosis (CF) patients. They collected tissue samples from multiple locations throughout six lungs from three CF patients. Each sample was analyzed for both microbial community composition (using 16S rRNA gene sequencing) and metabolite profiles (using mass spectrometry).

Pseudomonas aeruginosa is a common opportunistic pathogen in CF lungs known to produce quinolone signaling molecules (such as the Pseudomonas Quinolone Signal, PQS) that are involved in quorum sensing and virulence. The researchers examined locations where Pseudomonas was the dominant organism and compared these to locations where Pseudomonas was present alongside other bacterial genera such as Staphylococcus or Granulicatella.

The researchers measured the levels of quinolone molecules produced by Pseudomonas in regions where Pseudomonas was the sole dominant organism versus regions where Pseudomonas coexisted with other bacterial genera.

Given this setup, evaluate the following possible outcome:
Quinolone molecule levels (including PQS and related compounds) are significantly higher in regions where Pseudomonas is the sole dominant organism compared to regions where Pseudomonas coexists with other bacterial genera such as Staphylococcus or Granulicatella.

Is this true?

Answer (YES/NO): NO